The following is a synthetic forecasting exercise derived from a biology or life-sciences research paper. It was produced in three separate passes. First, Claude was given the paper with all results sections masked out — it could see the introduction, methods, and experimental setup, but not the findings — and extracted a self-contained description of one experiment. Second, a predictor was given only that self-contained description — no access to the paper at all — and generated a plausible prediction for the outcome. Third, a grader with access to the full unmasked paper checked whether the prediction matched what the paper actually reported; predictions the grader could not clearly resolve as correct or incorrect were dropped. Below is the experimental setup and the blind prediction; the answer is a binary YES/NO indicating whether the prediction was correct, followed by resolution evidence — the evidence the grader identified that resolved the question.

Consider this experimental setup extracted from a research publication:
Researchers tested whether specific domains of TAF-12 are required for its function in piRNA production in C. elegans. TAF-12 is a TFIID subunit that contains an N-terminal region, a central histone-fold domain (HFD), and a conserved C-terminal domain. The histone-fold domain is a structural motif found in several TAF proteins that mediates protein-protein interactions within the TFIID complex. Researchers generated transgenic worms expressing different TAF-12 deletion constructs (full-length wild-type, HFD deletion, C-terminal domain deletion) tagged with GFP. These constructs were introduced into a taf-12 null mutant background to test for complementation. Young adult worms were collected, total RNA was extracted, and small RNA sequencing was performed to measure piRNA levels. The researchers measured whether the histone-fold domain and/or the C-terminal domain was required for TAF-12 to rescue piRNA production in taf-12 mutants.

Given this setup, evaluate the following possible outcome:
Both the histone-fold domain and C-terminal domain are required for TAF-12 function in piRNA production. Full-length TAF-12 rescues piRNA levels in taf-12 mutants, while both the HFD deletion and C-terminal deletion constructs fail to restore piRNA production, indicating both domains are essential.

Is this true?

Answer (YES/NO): NO